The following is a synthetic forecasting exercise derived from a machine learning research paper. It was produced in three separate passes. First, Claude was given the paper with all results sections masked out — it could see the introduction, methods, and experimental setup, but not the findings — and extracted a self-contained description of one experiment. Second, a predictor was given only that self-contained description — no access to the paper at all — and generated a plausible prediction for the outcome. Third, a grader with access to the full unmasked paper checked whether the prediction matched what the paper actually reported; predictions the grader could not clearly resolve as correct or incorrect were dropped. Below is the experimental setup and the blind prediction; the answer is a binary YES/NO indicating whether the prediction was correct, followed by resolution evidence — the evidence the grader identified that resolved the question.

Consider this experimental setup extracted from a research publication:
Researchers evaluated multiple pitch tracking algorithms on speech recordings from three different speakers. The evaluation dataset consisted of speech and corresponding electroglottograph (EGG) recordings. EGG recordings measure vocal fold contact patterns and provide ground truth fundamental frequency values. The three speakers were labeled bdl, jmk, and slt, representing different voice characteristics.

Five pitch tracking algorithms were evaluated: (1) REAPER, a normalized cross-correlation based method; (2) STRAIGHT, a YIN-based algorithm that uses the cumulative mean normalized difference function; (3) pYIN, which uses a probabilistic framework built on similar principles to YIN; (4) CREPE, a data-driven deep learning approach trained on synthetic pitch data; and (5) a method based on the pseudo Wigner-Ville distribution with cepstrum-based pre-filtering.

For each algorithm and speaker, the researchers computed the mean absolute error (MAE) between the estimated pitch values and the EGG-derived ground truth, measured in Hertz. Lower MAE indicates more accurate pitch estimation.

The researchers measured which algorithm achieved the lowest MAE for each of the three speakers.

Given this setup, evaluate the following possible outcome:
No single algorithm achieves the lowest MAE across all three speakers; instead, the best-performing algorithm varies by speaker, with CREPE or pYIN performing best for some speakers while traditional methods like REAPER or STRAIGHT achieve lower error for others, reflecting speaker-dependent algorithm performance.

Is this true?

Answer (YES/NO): NO